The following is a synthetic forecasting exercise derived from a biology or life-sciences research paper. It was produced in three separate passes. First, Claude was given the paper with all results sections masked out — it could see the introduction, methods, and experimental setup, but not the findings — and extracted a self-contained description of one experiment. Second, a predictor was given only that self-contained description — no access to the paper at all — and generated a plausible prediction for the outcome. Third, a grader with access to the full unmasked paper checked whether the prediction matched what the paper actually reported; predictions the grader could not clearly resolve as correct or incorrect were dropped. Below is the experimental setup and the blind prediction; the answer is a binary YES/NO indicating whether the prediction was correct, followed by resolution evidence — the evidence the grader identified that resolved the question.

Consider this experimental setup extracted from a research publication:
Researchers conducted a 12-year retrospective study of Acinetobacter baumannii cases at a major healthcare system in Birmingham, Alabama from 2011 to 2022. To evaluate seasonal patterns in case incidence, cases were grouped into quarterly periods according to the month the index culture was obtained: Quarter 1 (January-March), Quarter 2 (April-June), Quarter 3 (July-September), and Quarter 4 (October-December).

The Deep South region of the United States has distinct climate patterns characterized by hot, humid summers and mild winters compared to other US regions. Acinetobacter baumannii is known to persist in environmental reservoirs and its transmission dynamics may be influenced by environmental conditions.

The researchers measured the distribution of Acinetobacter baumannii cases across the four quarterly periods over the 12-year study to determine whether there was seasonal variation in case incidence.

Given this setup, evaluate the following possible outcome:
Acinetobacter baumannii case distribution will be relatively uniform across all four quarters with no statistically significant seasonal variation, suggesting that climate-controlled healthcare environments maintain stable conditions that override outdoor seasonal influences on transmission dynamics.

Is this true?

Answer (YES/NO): NO